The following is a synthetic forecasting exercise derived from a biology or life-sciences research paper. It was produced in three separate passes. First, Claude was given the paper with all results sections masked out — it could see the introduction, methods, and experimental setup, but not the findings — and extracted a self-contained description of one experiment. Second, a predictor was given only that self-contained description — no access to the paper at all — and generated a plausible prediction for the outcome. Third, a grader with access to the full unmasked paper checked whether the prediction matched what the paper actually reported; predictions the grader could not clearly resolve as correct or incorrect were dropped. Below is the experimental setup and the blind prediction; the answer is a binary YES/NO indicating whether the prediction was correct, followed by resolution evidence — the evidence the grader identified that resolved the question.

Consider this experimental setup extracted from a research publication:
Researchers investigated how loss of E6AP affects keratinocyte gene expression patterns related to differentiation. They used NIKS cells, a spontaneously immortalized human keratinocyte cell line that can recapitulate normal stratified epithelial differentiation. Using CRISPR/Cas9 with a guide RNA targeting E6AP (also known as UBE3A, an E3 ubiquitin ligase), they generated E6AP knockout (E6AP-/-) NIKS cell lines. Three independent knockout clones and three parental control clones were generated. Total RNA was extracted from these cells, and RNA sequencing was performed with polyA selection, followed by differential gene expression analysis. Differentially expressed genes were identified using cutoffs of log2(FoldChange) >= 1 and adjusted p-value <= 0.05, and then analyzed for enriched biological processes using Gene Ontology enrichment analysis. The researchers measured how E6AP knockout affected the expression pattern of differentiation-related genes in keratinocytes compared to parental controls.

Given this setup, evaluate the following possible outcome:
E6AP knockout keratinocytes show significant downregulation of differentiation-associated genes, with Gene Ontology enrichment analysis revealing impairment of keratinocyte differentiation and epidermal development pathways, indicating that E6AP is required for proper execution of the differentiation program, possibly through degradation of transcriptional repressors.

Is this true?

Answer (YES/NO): YES